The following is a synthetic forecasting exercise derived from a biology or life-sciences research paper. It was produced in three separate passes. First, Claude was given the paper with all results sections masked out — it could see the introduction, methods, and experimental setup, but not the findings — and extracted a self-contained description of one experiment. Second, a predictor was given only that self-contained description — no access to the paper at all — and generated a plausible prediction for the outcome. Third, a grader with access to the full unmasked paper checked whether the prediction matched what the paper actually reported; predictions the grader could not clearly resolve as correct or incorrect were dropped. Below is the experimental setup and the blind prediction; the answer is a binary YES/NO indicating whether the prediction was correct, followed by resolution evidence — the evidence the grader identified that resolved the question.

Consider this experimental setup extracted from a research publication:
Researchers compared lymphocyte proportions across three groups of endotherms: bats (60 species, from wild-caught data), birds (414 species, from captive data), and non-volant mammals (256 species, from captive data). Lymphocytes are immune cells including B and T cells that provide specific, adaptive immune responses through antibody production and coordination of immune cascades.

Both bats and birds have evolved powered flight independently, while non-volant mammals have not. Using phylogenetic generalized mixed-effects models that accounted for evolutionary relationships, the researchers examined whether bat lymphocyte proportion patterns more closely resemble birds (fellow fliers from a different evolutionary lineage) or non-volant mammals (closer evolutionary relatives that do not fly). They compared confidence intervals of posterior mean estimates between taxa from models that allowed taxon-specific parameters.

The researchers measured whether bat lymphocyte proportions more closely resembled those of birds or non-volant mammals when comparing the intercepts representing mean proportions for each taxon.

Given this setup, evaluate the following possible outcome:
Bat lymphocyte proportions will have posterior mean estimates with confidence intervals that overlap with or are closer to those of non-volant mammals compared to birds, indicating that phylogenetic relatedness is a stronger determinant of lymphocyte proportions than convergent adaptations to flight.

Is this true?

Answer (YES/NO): NO